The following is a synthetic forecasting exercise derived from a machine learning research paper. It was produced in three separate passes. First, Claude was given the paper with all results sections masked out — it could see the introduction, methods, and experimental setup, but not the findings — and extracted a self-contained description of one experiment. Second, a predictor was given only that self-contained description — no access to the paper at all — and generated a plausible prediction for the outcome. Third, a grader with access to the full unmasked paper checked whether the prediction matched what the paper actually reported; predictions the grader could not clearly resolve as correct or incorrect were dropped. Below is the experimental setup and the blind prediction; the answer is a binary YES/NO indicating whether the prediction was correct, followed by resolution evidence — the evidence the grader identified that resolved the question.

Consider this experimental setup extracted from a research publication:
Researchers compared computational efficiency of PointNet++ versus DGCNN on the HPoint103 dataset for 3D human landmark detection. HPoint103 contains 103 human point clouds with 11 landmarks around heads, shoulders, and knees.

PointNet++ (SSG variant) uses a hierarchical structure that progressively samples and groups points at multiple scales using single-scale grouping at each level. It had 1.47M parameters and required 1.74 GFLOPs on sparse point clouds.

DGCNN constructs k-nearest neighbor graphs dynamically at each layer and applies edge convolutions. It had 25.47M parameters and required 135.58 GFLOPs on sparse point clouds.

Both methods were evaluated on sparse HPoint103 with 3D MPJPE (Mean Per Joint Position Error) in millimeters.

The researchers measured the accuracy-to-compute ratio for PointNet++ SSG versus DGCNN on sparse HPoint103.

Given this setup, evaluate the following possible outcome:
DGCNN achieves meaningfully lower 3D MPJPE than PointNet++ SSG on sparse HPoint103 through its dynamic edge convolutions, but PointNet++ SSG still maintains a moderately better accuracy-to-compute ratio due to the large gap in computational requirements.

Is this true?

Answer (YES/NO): NO